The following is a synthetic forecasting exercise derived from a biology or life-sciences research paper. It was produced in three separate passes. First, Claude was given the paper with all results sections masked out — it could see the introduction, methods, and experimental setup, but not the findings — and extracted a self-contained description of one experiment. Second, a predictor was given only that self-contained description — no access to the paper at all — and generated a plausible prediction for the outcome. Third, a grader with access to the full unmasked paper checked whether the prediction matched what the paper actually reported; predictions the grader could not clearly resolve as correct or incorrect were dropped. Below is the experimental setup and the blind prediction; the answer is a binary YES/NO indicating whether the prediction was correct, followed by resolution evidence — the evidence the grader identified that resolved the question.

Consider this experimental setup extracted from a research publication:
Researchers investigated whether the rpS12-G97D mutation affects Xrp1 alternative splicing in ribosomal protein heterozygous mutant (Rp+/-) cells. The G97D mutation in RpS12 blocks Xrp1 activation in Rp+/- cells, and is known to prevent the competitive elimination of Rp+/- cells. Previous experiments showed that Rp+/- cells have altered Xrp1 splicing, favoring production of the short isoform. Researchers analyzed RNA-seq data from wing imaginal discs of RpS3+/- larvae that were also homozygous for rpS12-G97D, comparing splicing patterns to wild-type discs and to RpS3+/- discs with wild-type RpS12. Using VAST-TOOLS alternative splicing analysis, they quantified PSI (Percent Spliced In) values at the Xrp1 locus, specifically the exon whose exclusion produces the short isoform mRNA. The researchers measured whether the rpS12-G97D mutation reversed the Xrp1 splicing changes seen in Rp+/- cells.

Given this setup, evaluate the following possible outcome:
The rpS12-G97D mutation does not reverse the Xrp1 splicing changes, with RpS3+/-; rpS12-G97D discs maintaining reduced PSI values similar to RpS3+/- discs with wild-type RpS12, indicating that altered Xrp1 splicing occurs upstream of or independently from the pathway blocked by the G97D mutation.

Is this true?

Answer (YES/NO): NO